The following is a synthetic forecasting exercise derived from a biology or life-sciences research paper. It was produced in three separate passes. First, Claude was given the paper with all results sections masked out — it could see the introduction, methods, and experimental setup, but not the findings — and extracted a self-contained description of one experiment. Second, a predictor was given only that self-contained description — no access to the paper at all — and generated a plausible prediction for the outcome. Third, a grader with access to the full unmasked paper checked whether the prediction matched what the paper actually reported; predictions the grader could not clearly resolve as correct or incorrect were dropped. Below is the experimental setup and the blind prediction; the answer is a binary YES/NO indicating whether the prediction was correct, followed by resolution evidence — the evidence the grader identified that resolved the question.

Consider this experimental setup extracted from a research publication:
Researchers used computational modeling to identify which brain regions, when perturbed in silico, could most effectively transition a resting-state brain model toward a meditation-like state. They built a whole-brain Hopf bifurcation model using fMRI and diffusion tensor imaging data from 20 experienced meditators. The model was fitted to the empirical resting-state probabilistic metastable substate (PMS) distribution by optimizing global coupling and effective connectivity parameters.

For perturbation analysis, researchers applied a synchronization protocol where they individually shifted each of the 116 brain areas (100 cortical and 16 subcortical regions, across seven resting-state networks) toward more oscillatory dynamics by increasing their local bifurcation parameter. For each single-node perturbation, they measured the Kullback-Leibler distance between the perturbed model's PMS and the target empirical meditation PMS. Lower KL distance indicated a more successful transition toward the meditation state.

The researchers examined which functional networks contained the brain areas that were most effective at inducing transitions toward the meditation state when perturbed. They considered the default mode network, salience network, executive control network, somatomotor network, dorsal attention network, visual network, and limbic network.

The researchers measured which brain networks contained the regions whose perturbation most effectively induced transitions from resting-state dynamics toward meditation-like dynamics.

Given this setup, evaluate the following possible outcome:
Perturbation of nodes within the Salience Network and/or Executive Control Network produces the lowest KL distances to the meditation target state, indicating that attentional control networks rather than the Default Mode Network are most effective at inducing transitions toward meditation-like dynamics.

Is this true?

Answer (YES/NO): NO